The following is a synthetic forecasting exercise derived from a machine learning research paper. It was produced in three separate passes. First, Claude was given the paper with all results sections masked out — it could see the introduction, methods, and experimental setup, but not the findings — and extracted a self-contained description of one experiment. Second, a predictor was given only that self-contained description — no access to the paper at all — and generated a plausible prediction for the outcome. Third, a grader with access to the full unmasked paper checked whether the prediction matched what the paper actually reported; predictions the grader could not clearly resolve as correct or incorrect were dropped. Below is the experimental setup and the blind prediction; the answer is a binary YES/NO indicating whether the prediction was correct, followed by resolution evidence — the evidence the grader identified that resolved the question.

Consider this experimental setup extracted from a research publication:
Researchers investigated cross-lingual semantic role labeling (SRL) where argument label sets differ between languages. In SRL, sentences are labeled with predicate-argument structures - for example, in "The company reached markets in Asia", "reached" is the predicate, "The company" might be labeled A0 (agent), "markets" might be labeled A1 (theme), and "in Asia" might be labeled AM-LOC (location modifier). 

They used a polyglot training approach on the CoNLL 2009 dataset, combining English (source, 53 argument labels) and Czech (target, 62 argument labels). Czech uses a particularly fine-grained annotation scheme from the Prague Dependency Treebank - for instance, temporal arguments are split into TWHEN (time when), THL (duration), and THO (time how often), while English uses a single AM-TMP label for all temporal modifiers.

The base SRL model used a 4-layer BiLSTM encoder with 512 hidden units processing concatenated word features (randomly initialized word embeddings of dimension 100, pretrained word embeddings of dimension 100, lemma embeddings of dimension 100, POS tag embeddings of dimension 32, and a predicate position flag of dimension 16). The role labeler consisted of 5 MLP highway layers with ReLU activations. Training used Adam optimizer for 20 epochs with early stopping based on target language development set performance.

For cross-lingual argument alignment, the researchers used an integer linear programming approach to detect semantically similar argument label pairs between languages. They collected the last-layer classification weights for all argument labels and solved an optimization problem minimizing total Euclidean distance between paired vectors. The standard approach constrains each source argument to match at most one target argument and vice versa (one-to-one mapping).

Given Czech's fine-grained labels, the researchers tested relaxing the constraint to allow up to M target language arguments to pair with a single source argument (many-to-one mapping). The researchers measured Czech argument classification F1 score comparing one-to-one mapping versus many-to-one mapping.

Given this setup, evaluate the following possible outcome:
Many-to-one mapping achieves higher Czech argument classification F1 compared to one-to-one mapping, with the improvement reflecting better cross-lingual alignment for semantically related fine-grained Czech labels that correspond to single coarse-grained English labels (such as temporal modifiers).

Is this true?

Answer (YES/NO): NO